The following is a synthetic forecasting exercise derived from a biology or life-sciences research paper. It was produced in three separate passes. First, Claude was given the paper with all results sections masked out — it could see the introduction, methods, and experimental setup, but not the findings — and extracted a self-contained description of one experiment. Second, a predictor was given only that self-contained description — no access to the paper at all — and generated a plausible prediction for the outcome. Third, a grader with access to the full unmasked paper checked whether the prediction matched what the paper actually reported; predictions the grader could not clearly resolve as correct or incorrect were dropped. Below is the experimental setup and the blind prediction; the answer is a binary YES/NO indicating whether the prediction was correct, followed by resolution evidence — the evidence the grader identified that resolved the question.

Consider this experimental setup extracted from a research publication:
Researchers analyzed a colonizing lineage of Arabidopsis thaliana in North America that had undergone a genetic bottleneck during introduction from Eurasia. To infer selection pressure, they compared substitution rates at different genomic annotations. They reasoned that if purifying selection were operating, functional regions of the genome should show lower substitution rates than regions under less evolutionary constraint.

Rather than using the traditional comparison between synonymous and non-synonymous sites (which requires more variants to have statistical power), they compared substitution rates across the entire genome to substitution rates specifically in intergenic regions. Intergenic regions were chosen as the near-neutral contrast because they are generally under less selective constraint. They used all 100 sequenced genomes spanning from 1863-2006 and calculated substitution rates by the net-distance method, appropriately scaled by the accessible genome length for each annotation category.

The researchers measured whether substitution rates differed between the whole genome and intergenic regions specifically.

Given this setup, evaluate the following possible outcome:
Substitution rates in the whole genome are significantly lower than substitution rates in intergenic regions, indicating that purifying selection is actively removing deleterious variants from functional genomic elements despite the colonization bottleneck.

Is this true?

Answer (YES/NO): YES